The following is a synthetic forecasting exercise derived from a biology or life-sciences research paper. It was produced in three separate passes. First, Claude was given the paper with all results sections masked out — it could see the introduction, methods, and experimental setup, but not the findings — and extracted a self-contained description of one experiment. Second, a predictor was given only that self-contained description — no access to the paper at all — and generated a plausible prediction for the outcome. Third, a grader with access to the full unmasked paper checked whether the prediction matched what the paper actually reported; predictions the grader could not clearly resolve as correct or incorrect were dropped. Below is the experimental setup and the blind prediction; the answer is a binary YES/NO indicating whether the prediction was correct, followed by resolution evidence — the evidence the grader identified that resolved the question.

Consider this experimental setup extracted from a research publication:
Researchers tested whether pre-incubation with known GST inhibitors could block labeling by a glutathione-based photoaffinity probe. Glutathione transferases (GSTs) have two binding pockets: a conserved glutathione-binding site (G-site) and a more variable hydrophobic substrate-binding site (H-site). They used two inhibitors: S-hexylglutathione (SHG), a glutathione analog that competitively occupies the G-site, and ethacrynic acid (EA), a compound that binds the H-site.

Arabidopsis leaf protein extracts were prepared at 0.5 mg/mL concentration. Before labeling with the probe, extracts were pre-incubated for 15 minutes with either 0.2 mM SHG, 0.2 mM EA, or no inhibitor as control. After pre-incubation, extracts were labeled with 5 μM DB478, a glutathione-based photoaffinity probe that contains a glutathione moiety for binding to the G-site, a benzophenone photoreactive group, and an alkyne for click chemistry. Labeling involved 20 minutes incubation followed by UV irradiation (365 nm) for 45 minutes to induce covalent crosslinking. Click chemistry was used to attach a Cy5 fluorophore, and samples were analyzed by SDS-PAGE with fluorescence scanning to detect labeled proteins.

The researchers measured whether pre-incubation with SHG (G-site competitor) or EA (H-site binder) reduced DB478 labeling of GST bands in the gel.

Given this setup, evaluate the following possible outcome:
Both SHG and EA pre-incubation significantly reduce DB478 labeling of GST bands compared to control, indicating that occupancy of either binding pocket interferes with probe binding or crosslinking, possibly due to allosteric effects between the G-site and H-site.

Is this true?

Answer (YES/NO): NO